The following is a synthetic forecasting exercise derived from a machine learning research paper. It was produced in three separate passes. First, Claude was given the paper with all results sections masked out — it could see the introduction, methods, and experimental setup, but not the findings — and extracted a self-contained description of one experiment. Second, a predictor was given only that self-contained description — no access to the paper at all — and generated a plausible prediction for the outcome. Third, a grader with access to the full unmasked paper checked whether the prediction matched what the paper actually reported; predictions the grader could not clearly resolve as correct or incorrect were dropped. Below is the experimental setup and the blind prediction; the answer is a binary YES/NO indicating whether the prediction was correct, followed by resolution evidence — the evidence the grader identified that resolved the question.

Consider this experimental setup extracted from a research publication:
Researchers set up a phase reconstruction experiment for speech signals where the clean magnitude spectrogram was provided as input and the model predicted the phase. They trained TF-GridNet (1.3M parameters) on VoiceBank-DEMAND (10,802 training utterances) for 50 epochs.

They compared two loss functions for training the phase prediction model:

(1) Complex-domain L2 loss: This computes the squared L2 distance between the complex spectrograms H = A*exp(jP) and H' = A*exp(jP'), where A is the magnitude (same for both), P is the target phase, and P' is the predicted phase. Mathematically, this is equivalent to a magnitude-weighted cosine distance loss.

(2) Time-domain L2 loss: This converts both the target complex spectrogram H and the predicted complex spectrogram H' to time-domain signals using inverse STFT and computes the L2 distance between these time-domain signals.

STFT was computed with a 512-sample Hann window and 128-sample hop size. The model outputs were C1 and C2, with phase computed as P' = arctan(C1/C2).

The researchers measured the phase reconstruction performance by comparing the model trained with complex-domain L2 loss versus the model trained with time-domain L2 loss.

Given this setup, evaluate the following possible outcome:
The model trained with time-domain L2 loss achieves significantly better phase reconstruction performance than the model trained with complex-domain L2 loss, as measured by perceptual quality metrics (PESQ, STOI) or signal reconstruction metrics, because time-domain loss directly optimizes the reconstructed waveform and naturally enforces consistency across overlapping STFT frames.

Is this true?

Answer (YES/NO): NO